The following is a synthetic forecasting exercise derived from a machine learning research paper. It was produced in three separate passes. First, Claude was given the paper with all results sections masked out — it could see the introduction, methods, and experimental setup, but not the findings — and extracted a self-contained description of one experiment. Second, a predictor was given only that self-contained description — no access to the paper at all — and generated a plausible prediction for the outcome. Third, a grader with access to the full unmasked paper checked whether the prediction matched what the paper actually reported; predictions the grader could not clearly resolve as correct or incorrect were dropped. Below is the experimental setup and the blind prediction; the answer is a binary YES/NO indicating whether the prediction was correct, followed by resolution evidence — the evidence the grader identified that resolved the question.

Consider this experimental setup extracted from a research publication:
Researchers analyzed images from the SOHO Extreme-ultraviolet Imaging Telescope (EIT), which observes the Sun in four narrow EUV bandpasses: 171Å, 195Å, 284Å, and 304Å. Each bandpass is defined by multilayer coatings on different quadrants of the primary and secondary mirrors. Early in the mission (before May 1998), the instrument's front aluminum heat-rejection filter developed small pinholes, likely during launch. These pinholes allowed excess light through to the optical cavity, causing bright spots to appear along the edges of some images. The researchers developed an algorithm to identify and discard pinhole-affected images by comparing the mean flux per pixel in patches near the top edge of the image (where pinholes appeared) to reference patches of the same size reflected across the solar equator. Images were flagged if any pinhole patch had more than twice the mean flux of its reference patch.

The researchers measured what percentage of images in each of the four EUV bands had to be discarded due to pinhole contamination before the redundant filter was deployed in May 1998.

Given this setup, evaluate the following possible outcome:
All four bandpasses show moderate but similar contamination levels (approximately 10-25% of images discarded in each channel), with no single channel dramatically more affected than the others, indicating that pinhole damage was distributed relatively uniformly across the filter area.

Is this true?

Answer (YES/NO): NO